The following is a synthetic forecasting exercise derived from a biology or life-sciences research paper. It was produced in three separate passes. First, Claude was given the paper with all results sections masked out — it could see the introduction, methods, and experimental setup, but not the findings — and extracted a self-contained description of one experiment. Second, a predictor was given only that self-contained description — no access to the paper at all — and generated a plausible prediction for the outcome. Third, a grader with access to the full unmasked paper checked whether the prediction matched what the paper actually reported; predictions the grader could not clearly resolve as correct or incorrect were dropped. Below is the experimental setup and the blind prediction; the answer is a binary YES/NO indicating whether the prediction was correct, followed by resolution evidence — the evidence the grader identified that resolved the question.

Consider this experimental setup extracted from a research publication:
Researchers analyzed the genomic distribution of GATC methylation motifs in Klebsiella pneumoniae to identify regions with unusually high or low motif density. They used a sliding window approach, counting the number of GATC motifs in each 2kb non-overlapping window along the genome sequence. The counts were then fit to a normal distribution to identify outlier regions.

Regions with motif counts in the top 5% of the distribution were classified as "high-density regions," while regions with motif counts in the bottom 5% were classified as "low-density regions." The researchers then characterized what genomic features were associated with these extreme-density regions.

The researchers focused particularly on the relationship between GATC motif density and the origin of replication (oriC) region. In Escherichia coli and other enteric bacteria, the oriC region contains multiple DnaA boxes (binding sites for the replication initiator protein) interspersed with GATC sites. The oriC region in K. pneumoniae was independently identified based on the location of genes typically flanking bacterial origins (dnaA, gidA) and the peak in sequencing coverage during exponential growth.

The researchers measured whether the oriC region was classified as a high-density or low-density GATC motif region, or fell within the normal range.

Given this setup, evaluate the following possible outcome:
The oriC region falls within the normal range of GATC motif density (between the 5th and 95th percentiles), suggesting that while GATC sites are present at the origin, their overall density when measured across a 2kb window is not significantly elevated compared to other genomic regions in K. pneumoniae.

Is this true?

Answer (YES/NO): NO